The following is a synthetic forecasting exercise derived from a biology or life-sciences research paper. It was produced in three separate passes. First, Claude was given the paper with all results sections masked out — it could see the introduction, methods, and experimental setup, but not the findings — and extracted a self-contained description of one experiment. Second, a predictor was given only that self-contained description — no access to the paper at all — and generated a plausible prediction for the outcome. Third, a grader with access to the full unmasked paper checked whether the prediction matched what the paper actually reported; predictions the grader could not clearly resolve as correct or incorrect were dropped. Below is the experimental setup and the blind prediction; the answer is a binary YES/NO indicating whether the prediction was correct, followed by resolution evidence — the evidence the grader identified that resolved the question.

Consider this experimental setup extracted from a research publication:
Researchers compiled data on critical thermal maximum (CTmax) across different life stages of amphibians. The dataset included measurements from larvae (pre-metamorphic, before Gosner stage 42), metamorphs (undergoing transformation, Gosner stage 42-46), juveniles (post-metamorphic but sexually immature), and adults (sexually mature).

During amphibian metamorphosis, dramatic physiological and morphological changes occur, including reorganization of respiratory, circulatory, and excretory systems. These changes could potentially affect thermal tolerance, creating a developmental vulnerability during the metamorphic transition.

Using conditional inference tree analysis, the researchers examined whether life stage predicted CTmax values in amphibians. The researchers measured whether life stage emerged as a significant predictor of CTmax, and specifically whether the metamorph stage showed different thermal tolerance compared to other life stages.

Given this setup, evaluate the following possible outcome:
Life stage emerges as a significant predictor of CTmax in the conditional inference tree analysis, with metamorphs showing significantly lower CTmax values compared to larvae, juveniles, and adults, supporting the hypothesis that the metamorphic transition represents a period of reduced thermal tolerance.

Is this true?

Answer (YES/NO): NO